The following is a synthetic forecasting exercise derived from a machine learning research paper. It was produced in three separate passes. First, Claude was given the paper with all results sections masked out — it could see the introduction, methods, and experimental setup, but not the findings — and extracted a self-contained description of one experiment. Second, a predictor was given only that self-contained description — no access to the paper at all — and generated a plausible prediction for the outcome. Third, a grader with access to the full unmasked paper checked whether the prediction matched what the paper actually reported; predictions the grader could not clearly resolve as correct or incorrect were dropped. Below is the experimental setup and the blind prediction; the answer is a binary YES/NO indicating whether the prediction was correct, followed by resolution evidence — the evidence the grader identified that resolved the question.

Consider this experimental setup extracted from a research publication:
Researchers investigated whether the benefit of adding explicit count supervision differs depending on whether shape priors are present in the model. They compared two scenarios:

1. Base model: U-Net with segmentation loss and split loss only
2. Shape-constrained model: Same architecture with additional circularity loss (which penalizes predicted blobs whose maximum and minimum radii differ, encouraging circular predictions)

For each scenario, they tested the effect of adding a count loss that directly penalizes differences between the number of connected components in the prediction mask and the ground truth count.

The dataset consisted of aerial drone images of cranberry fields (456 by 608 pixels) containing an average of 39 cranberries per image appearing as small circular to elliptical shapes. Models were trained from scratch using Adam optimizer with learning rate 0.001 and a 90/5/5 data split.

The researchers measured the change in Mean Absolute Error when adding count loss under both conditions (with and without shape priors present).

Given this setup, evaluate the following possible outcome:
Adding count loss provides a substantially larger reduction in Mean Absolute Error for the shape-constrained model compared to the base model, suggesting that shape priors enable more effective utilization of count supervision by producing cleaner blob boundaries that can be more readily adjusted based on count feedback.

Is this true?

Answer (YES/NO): NO